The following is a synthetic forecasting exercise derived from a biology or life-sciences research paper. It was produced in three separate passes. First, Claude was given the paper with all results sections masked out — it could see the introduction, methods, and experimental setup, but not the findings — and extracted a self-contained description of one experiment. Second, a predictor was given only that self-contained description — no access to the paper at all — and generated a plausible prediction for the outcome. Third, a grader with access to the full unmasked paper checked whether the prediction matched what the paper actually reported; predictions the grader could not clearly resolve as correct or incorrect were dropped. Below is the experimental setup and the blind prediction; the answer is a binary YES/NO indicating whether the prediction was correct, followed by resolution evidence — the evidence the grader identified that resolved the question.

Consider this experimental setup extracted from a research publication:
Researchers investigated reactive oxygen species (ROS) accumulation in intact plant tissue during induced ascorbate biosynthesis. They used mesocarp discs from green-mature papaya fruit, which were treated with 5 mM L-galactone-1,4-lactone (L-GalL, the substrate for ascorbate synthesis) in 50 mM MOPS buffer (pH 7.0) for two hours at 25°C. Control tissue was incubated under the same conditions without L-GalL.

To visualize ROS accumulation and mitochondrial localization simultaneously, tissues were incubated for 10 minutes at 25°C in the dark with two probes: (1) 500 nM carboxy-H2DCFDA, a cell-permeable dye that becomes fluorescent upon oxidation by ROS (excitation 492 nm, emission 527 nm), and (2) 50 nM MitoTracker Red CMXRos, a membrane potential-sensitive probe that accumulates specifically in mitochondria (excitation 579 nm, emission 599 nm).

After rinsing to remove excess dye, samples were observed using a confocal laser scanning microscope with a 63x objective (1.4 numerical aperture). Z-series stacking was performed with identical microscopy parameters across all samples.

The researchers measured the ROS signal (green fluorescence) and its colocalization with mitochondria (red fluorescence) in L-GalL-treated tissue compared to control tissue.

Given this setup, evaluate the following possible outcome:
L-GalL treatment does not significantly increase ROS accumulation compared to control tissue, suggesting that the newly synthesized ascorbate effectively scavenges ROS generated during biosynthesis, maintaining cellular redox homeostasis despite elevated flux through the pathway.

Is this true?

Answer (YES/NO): NO